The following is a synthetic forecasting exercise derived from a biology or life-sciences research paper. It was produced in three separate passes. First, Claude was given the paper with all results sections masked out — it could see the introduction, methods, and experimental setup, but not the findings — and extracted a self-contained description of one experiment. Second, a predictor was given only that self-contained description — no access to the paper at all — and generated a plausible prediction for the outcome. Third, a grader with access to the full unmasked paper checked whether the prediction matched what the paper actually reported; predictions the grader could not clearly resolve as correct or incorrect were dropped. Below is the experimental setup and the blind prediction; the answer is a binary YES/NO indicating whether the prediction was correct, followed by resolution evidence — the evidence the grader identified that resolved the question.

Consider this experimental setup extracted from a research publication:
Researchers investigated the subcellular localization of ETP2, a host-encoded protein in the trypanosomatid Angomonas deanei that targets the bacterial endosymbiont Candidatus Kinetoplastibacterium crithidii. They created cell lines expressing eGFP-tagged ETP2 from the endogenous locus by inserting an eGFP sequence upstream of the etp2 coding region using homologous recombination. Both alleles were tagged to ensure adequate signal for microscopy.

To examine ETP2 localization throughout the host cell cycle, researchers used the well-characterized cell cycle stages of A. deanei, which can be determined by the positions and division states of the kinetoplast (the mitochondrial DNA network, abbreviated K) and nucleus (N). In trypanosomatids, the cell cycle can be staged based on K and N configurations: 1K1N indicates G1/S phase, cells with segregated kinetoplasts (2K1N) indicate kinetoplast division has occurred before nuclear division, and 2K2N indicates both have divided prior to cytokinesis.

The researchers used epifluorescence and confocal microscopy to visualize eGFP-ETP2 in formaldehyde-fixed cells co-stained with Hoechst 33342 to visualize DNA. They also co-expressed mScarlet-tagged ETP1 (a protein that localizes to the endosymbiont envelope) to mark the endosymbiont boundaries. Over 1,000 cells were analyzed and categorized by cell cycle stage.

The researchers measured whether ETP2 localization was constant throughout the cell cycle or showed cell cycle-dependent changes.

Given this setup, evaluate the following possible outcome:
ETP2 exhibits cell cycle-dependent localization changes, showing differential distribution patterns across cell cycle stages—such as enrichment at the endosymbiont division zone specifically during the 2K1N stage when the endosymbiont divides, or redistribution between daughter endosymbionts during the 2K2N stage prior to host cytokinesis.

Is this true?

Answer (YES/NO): YES